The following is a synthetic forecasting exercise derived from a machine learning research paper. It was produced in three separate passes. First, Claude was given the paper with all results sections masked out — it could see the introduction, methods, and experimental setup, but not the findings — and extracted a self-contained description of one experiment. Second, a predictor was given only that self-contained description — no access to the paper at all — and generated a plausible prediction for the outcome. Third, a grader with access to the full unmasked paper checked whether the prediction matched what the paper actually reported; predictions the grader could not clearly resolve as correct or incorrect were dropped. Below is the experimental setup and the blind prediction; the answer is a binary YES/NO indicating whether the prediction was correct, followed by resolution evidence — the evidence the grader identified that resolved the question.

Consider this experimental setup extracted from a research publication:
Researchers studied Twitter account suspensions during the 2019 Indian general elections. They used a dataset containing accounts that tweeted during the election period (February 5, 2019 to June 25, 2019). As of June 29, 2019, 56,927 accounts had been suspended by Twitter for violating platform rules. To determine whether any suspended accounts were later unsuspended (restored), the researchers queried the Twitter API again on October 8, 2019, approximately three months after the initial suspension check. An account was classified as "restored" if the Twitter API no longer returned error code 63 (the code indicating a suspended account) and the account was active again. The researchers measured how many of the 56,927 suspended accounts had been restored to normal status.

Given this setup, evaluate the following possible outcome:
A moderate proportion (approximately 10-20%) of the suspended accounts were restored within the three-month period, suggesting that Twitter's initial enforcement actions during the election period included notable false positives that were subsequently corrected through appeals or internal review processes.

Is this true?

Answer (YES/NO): NO